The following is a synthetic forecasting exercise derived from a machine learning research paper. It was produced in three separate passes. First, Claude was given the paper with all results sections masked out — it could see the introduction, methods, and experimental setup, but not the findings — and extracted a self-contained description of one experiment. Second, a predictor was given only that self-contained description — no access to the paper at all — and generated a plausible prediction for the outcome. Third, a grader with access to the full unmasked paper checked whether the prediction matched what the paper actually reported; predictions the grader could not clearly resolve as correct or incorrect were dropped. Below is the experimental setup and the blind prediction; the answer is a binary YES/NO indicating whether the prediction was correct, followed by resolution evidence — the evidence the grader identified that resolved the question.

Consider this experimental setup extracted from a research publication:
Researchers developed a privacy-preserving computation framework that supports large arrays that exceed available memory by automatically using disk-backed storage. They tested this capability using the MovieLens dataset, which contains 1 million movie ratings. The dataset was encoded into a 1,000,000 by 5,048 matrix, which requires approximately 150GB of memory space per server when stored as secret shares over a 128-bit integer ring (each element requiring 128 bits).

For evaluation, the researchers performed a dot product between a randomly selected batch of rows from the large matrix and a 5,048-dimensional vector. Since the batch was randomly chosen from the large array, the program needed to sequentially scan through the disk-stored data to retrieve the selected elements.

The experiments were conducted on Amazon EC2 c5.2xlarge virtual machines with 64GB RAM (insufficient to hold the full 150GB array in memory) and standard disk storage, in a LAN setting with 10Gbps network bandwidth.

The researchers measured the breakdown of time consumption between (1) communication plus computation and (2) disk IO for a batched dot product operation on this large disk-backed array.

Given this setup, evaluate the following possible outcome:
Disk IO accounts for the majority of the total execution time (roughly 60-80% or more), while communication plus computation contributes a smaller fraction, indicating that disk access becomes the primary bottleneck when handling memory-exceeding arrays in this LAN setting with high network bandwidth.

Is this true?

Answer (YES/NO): YES